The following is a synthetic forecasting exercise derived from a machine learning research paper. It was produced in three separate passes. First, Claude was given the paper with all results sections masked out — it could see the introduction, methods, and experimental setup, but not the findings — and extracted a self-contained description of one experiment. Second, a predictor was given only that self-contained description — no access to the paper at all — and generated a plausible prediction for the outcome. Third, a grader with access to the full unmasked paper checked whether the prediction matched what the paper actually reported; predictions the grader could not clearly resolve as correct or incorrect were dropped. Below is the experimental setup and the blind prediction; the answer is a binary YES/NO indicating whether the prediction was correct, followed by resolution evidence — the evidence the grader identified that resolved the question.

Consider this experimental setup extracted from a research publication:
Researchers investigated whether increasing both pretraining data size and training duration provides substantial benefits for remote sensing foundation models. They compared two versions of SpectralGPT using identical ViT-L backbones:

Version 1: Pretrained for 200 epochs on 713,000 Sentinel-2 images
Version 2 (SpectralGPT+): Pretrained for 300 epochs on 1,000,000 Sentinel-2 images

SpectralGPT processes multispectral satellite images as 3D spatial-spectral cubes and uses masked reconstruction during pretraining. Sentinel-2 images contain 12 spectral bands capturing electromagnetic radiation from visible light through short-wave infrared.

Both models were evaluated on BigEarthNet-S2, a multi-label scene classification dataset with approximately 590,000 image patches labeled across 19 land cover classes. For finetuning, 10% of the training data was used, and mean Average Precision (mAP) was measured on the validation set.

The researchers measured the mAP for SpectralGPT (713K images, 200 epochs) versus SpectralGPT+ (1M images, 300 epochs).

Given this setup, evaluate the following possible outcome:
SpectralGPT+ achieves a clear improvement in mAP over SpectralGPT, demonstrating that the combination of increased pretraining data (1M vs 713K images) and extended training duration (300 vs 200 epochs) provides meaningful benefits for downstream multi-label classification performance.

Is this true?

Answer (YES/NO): YES